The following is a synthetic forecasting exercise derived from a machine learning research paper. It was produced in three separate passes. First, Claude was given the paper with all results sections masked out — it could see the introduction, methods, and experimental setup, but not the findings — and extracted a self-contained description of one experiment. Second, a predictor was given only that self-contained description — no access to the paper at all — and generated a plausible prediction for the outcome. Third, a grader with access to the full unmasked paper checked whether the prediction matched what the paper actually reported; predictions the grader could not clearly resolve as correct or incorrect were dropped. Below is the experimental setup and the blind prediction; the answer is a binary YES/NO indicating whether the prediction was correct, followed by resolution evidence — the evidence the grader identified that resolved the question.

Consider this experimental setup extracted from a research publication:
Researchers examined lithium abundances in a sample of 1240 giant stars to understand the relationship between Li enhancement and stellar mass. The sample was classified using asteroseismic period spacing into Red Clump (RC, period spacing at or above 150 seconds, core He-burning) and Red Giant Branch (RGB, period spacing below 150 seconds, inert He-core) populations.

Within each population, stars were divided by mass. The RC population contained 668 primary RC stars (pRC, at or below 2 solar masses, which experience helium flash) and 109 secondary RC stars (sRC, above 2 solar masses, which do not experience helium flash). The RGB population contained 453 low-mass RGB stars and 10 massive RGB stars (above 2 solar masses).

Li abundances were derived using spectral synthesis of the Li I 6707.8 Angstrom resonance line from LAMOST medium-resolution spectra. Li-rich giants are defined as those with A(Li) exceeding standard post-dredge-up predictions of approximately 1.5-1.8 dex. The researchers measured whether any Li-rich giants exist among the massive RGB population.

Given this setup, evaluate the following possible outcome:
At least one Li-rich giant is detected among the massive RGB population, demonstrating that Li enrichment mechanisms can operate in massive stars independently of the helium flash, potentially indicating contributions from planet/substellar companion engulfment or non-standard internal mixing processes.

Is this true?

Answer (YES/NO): NO